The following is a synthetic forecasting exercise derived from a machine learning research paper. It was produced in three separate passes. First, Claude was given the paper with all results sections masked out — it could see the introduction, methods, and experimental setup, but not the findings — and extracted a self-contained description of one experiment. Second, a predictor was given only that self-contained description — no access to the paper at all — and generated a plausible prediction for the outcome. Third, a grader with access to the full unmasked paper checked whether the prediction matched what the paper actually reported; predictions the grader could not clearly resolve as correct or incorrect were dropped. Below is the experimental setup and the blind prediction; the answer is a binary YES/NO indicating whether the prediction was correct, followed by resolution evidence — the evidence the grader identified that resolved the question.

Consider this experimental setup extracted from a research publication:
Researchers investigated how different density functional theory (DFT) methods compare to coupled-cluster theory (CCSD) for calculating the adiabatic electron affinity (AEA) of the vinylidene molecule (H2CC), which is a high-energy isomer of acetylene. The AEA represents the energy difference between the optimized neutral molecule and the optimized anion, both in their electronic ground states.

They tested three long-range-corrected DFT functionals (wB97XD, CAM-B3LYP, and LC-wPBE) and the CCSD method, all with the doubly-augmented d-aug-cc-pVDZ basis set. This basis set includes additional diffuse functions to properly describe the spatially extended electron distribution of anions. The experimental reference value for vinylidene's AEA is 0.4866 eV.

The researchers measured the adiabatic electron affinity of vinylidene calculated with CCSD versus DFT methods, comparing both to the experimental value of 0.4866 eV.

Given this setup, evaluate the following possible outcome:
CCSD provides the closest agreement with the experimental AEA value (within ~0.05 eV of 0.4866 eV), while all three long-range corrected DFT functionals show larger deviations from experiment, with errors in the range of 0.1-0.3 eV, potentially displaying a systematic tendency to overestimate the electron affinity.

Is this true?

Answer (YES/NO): NO